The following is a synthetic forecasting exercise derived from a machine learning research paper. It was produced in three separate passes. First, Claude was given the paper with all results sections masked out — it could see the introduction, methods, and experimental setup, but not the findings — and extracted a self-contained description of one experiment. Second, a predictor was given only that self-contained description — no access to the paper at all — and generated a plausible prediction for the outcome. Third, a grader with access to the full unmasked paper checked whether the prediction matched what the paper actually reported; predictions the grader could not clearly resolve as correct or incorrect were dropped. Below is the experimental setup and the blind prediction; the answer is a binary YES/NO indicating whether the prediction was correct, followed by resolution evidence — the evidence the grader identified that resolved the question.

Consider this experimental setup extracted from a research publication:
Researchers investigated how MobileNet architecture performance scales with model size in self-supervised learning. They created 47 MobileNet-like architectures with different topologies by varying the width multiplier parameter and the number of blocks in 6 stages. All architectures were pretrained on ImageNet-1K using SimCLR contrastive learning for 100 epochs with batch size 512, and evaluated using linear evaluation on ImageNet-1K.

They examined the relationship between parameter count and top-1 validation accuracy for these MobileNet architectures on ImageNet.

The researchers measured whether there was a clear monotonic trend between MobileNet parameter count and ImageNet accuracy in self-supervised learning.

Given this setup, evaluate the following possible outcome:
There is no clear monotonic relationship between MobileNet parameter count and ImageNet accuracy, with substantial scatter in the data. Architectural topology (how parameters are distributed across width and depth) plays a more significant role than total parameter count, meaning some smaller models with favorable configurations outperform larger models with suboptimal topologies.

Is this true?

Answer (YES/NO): YES